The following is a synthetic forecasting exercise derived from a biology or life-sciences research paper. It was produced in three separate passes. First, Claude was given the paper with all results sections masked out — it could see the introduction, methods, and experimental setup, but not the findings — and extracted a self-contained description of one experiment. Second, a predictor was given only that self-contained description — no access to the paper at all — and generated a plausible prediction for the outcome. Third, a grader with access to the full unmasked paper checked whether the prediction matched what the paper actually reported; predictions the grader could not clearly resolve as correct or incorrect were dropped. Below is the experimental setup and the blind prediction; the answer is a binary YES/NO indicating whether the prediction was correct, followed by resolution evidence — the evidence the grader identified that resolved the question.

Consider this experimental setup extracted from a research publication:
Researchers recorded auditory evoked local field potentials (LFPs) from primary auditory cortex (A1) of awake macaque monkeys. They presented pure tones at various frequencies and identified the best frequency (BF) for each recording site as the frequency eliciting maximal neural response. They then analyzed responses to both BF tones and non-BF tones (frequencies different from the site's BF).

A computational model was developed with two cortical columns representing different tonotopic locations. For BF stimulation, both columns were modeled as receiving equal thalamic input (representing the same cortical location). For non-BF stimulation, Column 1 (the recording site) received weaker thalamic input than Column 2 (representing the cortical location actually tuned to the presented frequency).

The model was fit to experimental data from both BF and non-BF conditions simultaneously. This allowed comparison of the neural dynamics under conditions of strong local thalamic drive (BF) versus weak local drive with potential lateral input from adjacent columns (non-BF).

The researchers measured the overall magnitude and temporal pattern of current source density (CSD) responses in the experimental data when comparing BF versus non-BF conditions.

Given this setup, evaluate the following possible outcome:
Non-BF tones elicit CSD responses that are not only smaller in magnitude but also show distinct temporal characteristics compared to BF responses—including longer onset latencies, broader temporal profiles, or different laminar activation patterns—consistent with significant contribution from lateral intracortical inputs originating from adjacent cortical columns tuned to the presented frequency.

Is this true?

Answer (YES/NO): YES